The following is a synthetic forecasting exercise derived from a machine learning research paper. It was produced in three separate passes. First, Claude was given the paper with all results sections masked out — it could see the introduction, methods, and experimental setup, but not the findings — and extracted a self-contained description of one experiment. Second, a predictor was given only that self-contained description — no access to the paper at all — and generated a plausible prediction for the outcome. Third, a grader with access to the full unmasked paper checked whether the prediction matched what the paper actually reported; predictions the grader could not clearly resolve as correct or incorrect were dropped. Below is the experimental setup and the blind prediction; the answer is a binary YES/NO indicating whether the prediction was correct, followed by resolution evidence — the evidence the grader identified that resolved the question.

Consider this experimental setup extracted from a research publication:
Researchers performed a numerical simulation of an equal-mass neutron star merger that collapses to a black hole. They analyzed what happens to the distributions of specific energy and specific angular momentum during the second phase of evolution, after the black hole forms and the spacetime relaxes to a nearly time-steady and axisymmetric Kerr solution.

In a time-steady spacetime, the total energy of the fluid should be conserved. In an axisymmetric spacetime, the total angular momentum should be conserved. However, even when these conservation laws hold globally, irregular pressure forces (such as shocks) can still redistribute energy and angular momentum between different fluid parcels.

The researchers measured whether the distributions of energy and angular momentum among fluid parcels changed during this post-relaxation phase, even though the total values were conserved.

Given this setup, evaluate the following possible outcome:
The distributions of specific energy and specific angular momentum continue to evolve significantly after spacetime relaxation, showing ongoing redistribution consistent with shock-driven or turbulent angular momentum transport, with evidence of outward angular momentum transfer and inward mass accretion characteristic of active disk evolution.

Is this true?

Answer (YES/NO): NO